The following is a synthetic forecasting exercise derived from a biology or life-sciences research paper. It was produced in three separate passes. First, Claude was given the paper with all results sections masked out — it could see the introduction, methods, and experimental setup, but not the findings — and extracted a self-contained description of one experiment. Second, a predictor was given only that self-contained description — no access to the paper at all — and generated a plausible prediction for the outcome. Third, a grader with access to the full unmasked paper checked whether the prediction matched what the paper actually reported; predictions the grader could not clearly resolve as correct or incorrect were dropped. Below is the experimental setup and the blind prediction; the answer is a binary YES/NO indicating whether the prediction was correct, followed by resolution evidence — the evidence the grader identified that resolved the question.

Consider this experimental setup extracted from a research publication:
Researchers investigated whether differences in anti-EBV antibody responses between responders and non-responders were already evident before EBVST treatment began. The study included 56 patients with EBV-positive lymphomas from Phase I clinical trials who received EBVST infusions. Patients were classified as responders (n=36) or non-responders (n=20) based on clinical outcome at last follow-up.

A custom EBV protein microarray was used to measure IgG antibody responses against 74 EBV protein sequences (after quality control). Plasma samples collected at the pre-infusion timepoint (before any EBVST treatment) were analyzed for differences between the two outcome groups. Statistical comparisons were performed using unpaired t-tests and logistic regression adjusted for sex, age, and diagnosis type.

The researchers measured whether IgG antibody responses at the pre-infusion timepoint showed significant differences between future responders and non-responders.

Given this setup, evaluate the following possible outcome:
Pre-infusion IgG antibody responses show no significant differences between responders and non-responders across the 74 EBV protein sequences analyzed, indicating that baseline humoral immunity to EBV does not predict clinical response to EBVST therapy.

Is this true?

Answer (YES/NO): NO